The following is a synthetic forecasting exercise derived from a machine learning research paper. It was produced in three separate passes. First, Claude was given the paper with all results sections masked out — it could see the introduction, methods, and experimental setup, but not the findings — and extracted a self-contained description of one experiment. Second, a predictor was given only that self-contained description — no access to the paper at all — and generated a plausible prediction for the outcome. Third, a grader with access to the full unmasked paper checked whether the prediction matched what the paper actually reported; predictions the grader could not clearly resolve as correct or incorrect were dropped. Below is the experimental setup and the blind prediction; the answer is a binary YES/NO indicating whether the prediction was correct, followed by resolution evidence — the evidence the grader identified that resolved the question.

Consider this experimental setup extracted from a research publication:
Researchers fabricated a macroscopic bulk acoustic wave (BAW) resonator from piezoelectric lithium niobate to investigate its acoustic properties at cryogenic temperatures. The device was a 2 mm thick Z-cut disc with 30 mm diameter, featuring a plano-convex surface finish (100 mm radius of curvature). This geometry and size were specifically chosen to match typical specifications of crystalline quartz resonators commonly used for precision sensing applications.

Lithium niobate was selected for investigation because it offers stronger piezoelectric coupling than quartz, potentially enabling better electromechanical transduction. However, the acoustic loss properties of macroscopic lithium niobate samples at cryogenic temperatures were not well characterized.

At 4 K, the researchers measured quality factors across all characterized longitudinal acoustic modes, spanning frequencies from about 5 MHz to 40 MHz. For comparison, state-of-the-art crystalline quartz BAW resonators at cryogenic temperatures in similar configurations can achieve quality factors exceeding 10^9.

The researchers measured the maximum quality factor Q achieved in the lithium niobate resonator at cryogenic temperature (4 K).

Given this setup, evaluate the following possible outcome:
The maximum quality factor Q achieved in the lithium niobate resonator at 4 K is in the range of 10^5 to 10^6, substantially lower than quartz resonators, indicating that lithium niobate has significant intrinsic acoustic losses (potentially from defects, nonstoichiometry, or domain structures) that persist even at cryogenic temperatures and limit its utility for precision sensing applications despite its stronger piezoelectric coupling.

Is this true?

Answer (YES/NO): NO